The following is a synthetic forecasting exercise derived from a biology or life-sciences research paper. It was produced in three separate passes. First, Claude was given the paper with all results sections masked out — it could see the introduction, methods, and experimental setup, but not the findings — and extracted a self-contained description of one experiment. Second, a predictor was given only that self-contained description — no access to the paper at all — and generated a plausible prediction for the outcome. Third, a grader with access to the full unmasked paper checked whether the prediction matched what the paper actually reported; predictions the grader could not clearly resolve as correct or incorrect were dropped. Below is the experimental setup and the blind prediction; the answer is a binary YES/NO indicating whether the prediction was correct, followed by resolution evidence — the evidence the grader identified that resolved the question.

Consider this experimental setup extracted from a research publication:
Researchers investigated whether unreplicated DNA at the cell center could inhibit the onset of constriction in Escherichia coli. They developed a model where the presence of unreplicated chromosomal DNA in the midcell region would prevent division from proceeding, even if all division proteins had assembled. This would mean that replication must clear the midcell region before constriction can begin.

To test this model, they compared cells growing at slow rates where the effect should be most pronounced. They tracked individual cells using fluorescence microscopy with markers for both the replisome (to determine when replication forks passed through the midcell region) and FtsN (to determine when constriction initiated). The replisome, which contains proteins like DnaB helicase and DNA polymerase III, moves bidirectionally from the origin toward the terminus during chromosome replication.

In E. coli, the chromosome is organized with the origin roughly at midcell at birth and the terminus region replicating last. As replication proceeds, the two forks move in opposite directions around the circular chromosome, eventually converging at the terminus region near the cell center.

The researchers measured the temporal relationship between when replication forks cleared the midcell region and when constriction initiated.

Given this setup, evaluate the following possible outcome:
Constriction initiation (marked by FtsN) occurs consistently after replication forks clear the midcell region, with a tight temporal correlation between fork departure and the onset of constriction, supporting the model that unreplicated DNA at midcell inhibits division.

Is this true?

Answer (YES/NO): YES